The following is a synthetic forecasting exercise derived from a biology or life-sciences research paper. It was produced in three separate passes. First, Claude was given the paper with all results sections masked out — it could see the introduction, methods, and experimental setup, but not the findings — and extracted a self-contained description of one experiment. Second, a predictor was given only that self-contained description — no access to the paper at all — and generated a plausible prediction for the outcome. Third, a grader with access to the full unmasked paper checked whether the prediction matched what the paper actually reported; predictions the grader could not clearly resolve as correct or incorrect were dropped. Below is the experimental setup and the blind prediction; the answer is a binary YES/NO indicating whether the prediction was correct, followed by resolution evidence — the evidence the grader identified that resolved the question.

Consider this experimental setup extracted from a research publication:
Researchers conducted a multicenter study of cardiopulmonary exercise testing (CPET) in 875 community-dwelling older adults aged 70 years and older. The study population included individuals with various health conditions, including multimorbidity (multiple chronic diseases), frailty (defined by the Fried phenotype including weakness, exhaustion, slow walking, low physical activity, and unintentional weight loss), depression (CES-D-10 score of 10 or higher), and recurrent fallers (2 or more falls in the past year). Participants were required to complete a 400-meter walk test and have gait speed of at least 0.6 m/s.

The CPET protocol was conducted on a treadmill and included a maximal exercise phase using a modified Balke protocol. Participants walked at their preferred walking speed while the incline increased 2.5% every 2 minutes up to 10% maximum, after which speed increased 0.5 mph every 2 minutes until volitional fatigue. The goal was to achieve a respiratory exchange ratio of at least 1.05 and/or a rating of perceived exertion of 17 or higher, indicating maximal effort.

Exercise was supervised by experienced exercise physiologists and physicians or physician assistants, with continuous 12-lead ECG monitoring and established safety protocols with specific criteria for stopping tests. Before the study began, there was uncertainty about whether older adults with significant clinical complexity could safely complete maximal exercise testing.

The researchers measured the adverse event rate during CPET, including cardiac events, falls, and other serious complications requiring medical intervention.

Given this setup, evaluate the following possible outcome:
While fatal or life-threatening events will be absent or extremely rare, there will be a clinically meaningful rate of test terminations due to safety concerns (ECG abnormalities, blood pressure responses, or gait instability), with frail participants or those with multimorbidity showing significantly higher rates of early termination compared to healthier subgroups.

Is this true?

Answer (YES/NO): NO